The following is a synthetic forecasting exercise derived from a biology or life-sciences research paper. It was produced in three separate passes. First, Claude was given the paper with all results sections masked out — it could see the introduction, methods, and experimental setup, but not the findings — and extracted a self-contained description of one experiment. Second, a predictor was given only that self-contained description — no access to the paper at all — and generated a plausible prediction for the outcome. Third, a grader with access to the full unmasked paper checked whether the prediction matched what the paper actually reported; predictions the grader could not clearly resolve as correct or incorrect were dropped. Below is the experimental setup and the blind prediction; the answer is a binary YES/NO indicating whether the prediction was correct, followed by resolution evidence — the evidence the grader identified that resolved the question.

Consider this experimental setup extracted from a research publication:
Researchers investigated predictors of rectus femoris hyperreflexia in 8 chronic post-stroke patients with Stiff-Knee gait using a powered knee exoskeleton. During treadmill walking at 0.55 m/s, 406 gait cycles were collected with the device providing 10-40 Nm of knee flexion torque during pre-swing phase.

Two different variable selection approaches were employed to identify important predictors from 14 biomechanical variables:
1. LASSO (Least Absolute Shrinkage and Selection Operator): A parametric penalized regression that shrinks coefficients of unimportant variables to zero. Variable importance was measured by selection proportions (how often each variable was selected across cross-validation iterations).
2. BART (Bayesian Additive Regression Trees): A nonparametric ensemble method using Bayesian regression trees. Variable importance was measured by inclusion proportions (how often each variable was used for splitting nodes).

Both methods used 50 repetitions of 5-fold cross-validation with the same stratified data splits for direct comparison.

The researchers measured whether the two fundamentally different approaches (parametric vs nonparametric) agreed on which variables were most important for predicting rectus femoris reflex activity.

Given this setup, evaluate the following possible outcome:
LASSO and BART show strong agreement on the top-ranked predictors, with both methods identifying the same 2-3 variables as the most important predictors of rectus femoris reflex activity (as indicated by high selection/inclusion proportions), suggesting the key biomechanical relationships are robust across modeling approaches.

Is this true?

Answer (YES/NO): NO